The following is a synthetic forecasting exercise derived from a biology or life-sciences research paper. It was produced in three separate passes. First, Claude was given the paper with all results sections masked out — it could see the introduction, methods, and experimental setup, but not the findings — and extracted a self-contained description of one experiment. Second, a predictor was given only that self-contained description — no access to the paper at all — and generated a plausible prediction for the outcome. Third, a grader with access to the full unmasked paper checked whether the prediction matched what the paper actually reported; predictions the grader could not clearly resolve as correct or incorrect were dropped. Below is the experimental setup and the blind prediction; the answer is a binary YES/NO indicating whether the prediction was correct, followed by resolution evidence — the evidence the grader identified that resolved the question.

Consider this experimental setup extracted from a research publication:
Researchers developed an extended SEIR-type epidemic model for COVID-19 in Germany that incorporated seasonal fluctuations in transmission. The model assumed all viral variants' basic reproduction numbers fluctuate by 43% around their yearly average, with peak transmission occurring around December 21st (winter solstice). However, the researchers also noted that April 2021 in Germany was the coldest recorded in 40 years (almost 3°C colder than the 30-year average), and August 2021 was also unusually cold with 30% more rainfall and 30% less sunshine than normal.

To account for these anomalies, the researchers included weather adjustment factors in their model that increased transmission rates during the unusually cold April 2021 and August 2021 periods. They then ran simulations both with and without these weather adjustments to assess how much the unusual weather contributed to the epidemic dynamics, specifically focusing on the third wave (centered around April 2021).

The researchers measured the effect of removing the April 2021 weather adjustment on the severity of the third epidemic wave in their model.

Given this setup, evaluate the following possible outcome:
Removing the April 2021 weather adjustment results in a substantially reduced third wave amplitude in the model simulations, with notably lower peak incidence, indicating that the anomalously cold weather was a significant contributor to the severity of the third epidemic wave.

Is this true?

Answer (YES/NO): YES